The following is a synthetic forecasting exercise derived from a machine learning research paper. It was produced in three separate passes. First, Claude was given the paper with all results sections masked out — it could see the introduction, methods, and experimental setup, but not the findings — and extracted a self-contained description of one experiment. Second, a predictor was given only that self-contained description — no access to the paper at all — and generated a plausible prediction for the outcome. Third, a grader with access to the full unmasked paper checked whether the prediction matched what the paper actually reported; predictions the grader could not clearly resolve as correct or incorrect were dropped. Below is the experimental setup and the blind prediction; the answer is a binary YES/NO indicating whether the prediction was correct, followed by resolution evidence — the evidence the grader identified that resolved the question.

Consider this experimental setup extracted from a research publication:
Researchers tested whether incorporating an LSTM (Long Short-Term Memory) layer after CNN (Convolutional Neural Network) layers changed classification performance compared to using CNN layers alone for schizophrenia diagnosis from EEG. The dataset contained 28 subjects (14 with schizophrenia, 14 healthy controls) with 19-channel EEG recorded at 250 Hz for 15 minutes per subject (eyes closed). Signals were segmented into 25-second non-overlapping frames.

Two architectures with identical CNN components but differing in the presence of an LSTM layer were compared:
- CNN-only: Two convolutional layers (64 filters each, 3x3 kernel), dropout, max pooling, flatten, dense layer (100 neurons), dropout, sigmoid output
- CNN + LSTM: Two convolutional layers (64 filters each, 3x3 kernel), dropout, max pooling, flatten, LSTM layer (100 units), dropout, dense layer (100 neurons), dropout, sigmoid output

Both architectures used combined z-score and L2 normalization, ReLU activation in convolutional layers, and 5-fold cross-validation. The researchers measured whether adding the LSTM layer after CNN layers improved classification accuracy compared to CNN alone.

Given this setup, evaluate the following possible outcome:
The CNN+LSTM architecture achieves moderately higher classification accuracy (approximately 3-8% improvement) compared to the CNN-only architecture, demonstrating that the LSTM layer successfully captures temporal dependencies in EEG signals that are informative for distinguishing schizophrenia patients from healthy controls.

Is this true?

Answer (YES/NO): YES